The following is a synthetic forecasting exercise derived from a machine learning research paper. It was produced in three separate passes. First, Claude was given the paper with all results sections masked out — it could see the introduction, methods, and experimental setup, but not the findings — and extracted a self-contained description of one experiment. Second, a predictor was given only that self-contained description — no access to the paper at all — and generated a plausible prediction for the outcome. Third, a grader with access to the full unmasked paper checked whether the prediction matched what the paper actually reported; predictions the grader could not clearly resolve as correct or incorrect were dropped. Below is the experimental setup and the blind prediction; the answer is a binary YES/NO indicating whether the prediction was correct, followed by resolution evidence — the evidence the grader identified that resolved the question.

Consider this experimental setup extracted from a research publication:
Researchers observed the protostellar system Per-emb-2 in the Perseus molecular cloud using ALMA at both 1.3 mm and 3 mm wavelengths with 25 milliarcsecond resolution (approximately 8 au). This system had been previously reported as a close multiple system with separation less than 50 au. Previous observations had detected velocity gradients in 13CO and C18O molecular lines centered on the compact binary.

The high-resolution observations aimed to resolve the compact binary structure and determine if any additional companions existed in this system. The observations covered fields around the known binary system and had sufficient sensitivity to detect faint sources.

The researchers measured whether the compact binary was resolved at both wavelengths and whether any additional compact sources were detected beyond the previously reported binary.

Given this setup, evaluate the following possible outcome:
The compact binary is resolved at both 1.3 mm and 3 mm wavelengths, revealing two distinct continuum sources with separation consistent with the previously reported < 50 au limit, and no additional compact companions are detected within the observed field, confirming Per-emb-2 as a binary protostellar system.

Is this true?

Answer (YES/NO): NO